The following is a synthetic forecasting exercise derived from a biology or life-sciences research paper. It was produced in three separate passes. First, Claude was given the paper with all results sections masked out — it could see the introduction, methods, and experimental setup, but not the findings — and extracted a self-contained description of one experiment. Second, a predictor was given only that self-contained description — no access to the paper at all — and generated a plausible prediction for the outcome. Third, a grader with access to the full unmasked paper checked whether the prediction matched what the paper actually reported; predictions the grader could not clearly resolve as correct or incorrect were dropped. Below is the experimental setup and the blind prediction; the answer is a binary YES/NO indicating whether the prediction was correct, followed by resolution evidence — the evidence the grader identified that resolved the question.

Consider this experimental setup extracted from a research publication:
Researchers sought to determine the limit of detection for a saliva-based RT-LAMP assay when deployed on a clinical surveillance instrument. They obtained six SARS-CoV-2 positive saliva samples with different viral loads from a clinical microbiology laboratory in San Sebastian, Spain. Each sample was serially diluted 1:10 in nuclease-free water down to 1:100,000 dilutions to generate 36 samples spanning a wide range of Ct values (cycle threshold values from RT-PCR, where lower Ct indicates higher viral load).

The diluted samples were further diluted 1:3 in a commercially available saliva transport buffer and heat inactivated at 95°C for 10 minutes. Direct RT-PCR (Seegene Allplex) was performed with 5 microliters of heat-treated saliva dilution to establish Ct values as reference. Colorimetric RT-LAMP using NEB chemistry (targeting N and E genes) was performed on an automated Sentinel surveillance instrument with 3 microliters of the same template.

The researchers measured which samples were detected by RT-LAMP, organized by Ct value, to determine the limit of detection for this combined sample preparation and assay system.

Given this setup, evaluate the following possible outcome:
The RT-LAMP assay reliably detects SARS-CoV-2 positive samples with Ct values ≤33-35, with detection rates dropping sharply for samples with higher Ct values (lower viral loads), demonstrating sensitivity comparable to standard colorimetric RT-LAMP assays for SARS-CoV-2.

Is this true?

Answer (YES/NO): NO